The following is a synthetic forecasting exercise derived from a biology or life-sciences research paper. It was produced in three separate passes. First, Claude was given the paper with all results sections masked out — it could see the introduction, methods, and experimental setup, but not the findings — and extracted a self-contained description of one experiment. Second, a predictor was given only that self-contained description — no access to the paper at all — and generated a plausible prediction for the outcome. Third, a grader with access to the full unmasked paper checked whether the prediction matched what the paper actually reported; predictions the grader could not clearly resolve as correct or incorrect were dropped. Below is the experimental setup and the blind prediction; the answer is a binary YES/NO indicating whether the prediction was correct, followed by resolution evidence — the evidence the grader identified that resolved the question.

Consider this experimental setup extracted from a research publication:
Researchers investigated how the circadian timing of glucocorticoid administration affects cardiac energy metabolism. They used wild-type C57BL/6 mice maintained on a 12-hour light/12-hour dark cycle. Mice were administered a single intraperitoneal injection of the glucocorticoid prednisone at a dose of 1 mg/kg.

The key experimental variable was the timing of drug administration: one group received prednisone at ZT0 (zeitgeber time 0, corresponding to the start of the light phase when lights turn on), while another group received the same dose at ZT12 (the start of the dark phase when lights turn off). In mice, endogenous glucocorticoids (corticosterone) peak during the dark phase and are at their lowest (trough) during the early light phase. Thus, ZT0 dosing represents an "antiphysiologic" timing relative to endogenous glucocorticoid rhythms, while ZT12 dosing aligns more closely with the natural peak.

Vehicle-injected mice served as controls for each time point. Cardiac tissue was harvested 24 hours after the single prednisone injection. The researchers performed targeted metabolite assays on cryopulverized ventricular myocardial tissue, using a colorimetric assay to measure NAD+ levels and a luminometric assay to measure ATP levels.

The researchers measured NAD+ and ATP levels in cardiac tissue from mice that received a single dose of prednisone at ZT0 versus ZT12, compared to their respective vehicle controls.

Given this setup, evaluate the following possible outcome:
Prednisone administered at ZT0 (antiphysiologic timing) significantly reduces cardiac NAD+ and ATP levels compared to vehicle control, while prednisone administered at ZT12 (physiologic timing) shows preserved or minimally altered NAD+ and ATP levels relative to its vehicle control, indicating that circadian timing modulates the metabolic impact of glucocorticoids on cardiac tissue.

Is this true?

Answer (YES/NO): NO